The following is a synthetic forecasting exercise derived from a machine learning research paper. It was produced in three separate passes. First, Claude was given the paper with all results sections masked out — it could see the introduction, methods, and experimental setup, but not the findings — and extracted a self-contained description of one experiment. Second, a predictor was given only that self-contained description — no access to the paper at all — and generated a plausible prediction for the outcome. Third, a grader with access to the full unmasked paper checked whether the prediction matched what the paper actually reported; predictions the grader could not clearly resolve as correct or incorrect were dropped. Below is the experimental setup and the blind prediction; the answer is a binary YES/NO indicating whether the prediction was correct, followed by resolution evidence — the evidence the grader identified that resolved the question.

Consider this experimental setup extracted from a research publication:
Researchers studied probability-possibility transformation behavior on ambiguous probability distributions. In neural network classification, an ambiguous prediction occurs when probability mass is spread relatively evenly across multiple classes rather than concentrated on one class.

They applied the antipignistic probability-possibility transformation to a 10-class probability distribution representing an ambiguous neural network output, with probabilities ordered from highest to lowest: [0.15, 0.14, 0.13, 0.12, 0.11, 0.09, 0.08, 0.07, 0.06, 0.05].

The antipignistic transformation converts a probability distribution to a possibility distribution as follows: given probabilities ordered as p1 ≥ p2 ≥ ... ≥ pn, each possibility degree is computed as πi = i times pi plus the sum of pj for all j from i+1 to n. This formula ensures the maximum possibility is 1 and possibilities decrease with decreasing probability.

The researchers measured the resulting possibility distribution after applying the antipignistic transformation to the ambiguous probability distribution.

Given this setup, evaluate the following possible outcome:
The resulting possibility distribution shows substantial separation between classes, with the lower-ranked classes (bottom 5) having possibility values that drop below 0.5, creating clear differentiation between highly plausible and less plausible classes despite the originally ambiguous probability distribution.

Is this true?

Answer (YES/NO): NO